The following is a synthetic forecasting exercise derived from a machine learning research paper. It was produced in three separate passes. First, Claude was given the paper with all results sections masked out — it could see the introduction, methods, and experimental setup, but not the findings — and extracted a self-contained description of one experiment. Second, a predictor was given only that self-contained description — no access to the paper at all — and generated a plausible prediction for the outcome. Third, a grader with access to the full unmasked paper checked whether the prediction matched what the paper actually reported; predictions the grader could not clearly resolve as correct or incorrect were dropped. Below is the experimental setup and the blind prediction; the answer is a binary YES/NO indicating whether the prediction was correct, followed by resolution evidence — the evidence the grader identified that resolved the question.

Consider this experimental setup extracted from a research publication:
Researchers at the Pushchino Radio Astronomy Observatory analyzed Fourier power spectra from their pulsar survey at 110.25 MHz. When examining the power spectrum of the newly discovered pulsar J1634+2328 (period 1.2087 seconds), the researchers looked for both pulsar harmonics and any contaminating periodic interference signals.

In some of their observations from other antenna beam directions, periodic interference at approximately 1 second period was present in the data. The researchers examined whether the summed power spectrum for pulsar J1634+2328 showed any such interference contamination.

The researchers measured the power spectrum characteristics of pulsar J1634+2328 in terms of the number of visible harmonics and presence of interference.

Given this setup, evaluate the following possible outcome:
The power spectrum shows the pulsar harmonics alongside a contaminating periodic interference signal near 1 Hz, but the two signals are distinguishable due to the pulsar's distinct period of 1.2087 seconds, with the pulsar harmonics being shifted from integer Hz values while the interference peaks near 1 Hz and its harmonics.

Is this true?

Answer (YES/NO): NO